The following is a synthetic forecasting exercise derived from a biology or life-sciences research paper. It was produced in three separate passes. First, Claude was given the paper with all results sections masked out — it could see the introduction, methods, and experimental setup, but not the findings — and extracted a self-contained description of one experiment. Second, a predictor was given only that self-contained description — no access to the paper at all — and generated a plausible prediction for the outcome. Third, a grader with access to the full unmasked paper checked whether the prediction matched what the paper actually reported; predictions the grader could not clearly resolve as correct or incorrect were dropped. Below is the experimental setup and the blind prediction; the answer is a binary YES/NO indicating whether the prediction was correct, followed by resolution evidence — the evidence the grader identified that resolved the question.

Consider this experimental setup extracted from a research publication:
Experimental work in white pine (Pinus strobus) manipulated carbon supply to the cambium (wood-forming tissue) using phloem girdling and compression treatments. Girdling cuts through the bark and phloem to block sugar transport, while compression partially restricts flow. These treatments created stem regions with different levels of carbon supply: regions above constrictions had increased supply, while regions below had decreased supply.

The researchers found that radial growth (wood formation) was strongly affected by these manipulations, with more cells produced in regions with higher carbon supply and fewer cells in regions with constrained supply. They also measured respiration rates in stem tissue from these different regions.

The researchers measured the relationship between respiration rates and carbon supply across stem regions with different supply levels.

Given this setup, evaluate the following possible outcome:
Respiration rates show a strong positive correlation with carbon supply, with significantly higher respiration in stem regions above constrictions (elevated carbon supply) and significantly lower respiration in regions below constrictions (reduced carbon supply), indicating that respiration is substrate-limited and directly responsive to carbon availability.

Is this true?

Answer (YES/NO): NO